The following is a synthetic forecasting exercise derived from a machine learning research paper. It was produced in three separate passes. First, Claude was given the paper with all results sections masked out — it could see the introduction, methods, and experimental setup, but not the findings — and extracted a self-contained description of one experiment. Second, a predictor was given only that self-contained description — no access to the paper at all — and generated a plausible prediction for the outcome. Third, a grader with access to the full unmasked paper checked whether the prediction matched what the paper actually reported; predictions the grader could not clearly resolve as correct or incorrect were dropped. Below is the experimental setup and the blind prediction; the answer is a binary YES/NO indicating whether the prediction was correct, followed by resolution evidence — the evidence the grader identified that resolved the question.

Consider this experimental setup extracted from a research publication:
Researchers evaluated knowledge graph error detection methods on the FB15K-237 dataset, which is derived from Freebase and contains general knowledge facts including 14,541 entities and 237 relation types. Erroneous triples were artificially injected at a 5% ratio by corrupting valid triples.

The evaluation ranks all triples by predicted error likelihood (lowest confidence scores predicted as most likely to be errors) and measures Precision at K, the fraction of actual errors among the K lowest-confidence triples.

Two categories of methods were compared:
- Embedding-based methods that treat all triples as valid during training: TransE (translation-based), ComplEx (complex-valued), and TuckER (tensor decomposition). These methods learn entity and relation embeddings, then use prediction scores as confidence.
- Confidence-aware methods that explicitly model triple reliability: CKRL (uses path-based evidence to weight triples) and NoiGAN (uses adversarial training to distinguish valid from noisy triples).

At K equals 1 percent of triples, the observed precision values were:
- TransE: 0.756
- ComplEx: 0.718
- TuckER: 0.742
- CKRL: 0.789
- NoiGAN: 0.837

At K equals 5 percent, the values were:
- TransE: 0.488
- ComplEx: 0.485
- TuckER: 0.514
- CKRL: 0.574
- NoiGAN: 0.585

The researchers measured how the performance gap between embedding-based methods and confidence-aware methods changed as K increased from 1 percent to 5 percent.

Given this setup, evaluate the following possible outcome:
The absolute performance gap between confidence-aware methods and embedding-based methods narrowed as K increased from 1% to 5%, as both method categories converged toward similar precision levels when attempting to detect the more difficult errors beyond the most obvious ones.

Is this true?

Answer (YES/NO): NO